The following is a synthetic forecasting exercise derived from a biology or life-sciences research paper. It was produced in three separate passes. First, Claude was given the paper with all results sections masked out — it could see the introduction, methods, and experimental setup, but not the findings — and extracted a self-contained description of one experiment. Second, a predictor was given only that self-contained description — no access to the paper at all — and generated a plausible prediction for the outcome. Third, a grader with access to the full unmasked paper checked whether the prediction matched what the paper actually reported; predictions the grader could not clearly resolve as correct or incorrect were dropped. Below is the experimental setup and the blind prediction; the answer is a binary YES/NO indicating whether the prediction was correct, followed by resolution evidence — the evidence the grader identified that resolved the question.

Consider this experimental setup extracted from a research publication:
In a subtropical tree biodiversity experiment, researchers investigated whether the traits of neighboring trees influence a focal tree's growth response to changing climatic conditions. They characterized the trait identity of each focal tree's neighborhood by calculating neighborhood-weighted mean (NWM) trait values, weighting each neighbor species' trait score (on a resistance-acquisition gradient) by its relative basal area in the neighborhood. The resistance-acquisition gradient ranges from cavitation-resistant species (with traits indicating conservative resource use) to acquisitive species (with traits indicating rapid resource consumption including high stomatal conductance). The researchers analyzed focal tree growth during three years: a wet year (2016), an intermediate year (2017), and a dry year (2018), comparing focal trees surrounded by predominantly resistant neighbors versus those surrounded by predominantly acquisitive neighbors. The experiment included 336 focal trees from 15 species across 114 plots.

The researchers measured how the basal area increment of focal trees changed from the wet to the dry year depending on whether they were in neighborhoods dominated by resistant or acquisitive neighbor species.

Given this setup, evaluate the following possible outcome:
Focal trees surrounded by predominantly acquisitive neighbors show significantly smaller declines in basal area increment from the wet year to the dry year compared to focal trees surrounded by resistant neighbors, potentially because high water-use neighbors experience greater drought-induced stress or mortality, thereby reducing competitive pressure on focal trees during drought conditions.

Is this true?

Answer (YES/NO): NO